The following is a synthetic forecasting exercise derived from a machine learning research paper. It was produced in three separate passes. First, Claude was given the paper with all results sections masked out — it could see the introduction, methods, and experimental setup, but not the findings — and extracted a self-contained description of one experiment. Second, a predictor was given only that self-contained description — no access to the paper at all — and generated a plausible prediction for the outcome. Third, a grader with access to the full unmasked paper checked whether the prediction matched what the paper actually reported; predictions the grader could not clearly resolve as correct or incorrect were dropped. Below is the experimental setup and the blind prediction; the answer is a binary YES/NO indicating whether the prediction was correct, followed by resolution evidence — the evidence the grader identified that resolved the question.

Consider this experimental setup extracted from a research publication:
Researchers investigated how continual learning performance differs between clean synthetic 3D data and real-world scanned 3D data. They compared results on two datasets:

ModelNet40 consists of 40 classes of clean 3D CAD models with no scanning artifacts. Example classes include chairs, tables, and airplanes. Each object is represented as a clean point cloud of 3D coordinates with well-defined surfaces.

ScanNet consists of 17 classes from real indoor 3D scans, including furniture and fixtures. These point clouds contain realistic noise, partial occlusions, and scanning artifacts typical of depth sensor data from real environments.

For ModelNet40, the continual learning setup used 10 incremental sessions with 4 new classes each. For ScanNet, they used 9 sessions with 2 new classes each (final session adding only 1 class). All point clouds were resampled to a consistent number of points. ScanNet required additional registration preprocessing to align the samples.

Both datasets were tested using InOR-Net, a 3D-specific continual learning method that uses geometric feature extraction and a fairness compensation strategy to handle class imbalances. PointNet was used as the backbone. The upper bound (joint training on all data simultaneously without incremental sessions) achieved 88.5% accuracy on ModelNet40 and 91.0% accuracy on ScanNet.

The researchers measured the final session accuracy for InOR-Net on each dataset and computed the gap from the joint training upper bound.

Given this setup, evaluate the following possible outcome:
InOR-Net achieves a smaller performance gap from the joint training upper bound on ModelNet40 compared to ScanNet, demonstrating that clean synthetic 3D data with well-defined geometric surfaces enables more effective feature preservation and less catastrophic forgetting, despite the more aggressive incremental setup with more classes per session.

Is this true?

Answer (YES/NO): YES